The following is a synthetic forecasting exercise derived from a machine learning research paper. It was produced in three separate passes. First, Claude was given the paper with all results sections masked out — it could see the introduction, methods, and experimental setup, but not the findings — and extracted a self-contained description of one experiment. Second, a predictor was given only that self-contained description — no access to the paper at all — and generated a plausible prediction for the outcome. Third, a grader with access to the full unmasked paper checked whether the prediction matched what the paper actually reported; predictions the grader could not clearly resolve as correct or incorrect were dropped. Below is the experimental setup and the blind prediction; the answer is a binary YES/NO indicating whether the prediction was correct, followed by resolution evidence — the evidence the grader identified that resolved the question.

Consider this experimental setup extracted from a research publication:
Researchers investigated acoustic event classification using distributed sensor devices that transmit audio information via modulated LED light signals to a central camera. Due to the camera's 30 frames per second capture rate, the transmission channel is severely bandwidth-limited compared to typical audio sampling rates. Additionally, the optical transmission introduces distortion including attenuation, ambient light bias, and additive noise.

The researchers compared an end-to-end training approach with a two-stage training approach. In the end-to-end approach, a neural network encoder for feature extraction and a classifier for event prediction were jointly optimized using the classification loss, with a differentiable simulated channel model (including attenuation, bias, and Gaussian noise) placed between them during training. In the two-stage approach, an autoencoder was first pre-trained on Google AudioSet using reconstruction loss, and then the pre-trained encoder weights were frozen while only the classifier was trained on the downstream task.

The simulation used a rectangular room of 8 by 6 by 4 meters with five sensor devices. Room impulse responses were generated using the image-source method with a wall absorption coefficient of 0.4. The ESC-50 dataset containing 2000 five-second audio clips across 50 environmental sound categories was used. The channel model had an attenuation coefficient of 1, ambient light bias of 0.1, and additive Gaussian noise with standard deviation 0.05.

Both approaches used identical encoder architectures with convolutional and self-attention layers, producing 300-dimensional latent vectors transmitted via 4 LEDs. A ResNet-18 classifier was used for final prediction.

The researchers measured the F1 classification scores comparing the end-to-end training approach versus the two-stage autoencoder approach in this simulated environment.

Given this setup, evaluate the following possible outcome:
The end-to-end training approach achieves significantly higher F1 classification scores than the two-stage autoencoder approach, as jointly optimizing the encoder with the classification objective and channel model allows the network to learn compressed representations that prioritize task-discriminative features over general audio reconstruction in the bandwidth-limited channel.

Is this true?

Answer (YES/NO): NO